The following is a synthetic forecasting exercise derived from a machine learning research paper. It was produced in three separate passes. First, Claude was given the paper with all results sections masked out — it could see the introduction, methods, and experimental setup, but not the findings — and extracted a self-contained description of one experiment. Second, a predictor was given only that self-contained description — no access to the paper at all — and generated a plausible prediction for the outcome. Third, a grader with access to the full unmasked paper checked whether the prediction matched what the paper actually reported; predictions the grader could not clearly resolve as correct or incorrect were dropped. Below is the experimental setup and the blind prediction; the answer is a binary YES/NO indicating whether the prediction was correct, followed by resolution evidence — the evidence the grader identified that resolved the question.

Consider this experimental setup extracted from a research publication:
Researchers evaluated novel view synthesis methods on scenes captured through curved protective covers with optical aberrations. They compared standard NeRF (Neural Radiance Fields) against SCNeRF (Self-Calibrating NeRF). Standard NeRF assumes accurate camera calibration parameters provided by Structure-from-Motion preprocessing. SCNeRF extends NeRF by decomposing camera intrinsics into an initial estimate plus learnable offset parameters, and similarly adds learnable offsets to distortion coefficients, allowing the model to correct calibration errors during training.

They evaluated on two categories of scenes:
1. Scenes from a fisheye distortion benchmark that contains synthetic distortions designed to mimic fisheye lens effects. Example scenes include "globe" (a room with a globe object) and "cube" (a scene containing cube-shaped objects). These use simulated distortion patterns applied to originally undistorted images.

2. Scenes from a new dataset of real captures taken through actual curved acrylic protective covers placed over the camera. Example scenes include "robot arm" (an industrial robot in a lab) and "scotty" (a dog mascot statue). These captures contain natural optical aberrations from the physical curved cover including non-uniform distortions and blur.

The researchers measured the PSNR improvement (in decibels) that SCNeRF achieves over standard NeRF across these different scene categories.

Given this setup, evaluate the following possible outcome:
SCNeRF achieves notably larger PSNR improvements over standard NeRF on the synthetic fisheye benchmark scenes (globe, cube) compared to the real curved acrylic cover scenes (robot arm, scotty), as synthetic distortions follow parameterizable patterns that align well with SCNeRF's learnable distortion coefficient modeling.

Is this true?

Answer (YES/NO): NO